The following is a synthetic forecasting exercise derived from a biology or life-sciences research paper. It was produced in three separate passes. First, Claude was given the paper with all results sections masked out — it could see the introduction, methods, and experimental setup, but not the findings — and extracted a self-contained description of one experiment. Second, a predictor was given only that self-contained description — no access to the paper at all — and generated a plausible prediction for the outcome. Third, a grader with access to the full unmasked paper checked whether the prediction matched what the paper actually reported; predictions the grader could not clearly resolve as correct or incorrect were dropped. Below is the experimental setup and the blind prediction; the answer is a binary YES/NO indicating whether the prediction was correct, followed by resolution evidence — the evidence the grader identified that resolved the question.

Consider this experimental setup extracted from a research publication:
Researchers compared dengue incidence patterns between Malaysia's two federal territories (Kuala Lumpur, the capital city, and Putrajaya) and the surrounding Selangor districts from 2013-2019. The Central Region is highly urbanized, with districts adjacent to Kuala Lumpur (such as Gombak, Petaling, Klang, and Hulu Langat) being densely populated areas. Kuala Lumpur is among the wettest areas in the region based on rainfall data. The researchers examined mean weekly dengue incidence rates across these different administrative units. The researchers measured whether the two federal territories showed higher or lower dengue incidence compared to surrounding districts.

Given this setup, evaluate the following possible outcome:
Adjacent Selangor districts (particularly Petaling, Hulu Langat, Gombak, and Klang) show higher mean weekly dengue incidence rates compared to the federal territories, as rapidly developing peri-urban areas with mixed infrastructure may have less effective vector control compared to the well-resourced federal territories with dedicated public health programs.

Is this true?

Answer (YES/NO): YES